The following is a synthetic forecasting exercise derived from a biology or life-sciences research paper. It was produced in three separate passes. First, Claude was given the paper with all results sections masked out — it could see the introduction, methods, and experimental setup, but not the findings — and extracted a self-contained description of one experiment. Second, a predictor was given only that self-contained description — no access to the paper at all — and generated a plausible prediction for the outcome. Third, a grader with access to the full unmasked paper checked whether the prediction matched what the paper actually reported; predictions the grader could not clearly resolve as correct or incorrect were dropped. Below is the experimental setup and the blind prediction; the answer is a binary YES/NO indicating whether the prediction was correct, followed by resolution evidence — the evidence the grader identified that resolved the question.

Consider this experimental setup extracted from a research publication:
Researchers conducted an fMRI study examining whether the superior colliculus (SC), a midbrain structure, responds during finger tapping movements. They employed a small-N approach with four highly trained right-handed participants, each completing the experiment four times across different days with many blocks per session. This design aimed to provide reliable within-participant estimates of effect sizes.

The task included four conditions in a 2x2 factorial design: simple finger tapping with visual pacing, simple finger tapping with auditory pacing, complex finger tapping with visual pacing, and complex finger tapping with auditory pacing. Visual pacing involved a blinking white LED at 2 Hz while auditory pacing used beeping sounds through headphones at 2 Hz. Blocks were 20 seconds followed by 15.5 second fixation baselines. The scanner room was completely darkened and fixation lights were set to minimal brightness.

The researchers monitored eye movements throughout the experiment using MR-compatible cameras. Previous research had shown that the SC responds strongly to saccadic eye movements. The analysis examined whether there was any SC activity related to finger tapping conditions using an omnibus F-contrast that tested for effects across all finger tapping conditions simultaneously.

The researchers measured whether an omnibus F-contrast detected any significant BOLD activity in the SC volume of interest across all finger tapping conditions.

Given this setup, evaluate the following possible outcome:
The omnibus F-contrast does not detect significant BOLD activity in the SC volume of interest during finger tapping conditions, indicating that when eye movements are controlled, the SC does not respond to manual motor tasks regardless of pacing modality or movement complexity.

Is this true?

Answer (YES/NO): YES